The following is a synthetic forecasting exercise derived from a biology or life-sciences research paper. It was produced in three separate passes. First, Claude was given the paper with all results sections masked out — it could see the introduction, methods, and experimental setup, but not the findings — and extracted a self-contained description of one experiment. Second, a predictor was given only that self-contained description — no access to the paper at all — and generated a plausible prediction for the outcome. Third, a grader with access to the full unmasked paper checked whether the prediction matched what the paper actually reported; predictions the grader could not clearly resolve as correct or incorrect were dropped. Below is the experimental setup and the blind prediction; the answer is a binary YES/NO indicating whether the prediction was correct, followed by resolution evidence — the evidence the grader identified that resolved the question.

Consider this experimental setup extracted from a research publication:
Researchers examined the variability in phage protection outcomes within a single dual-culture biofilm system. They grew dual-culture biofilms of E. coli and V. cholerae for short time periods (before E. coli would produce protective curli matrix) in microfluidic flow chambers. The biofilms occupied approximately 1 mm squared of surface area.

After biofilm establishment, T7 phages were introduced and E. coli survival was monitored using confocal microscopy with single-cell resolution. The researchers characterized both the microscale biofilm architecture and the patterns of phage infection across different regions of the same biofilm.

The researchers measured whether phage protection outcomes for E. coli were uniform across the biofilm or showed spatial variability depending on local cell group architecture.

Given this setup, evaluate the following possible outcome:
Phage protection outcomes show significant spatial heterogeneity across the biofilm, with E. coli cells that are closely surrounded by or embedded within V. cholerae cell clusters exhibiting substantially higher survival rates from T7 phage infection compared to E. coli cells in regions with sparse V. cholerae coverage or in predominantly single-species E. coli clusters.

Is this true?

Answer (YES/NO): YES